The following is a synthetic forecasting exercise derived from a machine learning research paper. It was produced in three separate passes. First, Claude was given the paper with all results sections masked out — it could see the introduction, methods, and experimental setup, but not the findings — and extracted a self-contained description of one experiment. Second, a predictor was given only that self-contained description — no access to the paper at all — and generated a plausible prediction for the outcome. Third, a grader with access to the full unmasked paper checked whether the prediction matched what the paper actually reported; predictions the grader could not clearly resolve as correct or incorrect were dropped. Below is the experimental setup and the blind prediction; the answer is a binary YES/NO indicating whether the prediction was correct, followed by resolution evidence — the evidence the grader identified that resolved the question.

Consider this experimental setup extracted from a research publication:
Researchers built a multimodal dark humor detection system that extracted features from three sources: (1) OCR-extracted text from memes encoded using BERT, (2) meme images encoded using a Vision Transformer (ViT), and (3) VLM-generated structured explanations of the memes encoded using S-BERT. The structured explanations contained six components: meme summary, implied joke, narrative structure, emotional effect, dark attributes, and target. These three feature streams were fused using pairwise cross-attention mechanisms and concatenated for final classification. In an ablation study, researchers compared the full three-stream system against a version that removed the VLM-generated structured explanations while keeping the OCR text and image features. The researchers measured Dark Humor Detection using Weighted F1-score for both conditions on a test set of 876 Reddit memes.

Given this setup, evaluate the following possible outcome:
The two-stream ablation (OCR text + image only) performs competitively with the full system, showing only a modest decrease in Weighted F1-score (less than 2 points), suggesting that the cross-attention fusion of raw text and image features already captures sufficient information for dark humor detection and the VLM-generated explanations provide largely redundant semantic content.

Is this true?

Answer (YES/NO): NO